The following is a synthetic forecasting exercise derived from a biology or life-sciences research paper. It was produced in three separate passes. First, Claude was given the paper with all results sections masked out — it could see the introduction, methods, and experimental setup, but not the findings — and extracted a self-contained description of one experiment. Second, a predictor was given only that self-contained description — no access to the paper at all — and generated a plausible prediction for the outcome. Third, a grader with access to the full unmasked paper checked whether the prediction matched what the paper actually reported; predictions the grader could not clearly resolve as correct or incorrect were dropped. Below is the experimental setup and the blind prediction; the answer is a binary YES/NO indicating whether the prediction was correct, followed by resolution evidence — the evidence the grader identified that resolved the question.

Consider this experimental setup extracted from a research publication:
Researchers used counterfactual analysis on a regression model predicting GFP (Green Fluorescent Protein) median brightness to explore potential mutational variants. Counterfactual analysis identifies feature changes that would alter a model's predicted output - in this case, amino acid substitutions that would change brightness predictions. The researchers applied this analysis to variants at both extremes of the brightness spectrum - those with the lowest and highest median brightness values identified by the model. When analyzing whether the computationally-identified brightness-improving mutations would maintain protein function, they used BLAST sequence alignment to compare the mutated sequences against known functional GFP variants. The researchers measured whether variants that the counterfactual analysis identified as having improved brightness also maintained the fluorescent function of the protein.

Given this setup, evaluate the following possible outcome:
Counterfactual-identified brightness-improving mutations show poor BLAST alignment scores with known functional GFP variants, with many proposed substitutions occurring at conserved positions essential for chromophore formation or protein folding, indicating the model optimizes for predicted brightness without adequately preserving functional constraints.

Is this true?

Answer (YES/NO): NO